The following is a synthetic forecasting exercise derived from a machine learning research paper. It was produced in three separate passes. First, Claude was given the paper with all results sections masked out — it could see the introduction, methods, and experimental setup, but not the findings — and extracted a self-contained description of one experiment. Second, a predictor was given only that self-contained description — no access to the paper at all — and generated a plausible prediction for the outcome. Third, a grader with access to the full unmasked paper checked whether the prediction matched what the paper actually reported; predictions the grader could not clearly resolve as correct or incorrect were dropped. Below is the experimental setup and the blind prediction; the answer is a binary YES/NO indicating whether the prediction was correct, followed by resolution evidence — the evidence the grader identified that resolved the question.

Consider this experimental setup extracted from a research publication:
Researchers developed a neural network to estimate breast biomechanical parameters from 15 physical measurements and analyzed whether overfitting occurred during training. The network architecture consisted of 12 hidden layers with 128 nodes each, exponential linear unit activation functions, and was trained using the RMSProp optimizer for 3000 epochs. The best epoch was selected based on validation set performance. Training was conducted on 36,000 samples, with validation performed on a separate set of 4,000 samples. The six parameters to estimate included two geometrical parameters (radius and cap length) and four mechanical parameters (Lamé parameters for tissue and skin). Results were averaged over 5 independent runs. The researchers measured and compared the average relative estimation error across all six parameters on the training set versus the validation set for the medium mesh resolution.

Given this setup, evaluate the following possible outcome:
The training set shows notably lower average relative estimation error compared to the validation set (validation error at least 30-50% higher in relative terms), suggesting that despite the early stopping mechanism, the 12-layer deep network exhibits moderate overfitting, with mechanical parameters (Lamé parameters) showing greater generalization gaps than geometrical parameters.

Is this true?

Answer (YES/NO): NO